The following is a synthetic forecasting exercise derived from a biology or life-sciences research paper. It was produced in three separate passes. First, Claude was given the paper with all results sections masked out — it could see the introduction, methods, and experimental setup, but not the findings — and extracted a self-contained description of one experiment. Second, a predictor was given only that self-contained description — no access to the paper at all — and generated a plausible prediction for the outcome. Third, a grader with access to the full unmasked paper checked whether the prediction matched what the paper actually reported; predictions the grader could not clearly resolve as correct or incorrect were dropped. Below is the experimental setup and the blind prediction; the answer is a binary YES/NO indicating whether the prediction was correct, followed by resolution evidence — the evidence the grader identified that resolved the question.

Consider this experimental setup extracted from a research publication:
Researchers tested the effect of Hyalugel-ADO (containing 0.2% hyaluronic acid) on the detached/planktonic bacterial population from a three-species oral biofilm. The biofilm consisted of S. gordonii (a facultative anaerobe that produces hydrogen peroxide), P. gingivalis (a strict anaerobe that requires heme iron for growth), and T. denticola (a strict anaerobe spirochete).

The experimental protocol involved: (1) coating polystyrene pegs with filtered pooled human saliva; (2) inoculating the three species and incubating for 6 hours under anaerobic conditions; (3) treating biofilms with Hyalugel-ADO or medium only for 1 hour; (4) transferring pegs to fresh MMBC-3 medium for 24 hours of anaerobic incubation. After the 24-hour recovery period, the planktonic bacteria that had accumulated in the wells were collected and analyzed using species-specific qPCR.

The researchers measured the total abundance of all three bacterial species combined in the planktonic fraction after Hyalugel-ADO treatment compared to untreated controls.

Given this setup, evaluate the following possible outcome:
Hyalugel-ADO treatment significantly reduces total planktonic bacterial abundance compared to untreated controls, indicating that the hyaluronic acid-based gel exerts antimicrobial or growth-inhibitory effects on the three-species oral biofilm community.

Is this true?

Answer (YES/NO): YES